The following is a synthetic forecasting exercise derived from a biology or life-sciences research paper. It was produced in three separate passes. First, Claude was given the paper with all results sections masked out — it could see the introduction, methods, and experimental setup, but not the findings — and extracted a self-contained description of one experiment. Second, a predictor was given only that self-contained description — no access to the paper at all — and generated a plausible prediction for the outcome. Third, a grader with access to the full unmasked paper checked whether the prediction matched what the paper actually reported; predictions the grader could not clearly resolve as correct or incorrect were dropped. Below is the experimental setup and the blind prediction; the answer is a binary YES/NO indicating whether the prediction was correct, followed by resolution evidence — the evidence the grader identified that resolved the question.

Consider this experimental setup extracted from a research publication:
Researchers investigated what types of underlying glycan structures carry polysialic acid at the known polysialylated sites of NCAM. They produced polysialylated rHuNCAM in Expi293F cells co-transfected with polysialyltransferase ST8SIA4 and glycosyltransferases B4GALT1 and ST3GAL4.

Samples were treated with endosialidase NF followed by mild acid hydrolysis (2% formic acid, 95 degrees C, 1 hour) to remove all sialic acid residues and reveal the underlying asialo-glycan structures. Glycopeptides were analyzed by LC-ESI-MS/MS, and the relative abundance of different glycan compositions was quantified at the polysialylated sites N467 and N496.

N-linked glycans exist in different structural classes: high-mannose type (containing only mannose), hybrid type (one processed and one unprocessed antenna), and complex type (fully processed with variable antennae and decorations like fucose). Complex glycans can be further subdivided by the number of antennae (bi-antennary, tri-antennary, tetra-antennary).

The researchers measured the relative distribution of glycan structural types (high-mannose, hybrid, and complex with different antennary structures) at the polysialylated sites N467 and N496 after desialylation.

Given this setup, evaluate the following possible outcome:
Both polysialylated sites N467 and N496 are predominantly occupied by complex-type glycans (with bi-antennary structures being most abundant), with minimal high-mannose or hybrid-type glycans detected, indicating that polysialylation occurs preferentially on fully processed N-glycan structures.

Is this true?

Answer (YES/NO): NO